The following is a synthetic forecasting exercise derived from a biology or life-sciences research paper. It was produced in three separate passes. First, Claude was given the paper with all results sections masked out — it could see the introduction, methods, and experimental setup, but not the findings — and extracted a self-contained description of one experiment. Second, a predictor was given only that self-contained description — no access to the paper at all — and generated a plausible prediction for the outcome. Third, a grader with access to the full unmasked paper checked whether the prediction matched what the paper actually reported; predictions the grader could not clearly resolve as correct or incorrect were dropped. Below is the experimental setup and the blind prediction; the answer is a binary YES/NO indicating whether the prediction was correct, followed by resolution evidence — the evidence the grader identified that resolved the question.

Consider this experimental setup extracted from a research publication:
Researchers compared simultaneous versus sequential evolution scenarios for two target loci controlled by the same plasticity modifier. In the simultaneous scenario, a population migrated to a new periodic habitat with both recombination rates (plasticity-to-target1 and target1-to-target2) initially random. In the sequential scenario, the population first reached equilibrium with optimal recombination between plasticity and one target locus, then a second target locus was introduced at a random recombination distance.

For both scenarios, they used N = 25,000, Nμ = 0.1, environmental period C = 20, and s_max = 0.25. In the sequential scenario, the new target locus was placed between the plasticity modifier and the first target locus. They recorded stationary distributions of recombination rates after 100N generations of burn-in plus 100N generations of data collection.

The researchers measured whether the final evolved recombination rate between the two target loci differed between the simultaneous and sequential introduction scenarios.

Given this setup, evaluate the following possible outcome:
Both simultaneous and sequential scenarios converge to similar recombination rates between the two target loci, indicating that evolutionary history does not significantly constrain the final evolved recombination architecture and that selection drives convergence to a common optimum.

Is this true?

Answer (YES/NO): YES